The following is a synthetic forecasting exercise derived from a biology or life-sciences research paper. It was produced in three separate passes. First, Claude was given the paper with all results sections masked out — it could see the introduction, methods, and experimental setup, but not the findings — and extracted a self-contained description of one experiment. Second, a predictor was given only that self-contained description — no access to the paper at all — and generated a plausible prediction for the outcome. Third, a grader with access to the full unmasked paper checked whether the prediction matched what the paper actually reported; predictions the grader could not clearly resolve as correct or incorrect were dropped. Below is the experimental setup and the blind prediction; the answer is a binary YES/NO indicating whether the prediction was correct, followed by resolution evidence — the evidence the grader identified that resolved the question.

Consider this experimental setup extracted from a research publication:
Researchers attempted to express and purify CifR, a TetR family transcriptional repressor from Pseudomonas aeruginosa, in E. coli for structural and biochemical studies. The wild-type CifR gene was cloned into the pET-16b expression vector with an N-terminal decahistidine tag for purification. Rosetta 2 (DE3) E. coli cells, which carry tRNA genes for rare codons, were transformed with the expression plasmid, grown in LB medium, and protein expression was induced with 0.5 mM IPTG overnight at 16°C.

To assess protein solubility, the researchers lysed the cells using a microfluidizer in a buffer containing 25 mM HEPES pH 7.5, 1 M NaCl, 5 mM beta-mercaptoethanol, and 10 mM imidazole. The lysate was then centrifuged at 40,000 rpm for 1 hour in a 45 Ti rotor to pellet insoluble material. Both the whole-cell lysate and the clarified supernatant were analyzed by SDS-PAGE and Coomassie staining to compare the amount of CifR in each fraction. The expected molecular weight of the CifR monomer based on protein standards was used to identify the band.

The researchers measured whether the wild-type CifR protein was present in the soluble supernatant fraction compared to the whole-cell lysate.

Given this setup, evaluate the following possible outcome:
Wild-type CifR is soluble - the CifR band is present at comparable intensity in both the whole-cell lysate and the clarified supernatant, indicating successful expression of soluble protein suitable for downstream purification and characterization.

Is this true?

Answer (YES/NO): NO